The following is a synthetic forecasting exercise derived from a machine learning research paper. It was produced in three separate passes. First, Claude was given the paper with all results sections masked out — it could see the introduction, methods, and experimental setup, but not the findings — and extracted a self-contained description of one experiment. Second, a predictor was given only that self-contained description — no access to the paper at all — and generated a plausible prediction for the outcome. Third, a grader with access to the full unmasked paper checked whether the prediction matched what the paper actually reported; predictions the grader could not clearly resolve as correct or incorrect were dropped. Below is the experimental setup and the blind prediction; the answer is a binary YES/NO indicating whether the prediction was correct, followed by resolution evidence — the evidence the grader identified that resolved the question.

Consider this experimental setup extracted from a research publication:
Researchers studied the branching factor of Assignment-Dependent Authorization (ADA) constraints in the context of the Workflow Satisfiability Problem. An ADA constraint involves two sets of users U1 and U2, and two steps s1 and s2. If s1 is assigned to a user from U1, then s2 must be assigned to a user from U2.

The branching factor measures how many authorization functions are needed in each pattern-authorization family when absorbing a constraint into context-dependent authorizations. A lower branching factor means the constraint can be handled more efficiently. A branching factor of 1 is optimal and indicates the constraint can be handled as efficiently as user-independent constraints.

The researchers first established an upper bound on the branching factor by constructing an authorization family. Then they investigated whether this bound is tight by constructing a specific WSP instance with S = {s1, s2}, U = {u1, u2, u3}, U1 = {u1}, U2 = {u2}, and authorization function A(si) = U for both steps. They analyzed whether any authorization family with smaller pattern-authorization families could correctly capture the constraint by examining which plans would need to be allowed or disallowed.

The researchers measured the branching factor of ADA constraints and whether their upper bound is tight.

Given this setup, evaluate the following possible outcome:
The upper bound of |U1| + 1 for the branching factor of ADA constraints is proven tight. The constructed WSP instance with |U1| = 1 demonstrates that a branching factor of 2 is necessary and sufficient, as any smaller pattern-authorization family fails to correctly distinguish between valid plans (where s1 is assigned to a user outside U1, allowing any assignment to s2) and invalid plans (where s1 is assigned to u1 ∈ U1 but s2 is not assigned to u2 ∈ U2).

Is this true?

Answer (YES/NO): NO